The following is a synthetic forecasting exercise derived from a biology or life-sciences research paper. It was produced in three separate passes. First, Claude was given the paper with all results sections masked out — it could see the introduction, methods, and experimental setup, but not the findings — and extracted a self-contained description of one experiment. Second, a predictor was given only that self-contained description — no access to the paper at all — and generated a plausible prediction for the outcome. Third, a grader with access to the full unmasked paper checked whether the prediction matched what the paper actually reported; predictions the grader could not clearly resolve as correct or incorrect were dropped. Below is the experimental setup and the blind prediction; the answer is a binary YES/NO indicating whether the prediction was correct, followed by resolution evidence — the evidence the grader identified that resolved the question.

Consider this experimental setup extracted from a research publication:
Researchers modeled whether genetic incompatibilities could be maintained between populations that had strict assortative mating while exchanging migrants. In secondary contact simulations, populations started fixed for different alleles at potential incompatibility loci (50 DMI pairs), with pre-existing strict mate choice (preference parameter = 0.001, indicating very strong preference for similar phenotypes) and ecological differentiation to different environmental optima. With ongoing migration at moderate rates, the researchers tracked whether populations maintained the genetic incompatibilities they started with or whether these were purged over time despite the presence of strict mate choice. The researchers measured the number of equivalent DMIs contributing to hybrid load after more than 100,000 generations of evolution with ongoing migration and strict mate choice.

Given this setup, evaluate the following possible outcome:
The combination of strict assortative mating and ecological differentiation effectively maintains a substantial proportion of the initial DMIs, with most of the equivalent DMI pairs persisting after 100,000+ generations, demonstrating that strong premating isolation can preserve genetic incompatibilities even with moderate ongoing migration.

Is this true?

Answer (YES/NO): NO